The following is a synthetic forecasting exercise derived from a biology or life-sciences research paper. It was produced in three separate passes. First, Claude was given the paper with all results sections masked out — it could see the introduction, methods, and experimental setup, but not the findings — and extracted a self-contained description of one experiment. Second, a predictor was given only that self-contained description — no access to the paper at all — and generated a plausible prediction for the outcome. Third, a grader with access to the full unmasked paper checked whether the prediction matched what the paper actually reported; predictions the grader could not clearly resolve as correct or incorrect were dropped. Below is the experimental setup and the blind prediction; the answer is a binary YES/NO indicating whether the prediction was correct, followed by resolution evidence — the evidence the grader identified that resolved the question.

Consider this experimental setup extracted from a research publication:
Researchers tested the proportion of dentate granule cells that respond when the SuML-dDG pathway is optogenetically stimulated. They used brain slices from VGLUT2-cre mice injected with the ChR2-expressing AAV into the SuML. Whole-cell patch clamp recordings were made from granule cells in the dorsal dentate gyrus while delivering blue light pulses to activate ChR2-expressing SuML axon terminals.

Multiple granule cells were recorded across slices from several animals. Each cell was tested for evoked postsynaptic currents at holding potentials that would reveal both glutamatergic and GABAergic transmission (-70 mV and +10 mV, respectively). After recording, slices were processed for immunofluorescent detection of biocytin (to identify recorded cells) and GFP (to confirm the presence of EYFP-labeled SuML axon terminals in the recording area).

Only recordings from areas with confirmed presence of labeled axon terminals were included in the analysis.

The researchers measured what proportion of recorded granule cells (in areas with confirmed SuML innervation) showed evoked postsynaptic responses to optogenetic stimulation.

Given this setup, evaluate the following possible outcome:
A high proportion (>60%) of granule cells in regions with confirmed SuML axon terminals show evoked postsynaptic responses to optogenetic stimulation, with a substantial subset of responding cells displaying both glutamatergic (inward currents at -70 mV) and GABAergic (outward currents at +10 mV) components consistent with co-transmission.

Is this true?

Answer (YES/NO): YES